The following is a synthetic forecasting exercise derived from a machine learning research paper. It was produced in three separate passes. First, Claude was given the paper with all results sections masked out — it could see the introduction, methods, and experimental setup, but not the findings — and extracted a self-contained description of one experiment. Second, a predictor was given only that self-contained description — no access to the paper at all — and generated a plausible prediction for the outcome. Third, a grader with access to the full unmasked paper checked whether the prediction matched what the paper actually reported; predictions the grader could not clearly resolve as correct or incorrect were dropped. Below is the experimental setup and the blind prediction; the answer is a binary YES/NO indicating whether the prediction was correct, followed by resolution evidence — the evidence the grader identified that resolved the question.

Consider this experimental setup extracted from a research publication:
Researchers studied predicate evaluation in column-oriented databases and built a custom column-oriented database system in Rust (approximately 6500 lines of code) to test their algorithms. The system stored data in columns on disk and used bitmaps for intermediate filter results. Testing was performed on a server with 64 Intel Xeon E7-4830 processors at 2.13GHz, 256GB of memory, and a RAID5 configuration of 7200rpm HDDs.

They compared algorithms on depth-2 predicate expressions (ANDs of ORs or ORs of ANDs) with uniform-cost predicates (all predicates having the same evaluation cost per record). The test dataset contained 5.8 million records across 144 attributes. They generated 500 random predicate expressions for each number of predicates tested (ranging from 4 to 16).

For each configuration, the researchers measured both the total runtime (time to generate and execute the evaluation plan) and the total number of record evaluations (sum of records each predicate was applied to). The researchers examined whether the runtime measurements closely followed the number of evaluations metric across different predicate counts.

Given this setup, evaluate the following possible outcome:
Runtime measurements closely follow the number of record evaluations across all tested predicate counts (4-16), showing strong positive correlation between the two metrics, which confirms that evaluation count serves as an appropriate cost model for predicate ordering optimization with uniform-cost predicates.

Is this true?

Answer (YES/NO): YES